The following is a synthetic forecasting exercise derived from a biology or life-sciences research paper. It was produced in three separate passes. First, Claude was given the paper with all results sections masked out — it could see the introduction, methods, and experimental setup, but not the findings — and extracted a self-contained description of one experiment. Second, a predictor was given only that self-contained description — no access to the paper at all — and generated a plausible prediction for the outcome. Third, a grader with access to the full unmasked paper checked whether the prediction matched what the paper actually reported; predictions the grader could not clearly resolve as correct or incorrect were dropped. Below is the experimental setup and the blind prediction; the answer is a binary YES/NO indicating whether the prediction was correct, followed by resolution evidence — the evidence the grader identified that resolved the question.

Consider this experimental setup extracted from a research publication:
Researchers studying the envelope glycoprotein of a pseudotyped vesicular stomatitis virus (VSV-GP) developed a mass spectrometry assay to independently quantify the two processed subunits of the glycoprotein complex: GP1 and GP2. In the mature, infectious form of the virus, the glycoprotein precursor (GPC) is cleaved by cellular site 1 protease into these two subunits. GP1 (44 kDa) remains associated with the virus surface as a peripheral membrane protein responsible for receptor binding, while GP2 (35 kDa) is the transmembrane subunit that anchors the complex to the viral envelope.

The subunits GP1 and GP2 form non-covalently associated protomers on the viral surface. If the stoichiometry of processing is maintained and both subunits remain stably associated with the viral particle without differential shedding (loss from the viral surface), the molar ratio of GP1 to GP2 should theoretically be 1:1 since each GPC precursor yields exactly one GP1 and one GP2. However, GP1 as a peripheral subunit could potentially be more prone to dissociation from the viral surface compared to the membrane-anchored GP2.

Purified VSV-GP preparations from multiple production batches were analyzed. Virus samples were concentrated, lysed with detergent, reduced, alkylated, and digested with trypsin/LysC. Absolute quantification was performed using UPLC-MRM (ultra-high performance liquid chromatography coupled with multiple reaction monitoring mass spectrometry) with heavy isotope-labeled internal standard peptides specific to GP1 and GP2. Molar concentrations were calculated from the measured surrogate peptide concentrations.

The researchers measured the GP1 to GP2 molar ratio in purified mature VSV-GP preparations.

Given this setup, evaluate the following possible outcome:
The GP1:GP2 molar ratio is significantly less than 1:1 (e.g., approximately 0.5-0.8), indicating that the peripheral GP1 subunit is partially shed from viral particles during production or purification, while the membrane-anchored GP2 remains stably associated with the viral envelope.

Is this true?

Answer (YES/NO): NO